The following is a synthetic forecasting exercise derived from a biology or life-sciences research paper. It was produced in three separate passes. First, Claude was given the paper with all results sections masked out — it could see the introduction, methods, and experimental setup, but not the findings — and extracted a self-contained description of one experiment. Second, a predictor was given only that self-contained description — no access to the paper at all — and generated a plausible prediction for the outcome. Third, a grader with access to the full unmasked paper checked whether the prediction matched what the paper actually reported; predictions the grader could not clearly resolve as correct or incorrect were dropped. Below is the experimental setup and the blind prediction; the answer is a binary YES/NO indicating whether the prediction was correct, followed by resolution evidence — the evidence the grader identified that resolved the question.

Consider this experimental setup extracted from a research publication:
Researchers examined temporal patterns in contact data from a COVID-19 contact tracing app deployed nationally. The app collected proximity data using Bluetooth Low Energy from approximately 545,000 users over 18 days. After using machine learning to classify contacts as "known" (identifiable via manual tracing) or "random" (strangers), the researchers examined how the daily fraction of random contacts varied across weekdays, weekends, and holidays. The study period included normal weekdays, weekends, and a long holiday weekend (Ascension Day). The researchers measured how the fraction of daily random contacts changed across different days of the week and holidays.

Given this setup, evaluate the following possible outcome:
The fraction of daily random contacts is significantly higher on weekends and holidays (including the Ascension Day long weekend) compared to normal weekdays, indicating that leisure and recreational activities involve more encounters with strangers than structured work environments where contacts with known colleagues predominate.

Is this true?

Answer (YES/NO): NO